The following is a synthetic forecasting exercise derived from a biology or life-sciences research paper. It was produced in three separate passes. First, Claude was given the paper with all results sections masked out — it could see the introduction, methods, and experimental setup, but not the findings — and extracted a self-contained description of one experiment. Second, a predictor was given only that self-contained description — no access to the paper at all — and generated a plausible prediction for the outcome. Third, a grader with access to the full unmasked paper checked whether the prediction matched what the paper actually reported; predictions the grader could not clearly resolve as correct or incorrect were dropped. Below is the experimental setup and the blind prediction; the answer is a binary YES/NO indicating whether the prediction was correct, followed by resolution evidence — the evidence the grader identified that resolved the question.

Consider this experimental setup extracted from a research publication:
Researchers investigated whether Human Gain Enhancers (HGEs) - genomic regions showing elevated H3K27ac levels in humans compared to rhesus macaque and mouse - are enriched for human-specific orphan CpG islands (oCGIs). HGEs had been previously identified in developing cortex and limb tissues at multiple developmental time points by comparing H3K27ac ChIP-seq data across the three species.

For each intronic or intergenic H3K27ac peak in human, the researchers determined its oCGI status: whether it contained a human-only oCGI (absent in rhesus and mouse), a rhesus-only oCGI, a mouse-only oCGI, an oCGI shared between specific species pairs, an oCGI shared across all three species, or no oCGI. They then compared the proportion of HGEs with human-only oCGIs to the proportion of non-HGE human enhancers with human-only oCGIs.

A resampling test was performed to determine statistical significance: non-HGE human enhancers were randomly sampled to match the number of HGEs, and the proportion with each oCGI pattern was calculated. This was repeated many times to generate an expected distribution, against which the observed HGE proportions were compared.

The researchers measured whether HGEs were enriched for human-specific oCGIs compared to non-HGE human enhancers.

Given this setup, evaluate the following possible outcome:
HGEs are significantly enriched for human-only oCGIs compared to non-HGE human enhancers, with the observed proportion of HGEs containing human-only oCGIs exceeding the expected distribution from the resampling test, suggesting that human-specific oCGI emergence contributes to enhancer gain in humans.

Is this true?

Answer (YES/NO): YES